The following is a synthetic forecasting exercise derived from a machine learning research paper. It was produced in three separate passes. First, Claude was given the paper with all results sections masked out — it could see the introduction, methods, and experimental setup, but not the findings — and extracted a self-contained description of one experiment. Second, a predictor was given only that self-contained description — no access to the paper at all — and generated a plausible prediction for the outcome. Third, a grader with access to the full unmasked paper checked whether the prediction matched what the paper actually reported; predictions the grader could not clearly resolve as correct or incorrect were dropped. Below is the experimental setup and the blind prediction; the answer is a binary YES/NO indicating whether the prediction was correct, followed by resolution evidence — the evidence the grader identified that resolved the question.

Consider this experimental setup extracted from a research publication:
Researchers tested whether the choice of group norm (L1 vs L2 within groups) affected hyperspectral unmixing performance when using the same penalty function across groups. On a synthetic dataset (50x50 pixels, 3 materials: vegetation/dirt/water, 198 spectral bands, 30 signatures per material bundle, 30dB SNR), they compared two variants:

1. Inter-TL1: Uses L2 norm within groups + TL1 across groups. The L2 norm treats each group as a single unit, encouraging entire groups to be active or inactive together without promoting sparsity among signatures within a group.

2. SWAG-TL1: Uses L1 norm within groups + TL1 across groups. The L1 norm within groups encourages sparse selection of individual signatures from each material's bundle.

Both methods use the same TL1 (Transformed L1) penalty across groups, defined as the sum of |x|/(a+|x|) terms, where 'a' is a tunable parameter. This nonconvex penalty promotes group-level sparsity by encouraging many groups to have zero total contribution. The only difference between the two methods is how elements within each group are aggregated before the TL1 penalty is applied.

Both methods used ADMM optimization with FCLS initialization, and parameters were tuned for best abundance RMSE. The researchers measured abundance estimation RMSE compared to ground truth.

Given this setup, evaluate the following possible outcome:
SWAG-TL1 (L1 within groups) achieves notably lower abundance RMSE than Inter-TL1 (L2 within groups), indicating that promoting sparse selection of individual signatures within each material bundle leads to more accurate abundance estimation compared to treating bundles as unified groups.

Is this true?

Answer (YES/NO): YES